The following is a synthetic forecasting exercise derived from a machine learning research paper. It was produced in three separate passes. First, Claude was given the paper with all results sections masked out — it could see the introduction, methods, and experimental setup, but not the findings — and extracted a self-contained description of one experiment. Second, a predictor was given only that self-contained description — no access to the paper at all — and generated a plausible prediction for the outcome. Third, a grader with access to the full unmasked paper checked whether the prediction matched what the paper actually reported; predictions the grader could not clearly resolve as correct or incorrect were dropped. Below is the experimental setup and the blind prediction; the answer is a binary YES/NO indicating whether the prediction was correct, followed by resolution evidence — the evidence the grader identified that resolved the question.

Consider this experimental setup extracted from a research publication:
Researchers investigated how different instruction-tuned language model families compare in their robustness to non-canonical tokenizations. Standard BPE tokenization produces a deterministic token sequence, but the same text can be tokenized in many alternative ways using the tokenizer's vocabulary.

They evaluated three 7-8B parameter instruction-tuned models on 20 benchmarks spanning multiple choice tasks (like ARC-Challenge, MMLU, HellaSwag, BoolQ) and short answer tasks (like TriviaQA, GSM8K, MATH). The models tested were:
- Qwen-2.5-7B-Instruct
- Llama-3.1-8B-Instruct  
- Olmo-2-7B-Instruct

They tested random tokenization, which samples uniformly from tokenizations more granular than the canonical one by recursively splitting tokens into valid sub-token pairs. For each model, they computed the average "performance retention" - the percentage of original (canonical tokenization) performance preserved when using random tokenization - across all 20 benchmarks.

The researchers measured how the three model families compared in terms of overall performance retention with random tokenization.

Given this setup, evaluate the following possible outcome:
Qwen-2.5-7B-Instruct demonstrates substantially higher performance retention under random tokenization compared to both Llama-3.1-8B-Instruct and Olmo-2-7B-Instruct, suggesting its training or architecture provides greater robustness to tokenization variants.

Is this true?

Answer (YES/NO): YES